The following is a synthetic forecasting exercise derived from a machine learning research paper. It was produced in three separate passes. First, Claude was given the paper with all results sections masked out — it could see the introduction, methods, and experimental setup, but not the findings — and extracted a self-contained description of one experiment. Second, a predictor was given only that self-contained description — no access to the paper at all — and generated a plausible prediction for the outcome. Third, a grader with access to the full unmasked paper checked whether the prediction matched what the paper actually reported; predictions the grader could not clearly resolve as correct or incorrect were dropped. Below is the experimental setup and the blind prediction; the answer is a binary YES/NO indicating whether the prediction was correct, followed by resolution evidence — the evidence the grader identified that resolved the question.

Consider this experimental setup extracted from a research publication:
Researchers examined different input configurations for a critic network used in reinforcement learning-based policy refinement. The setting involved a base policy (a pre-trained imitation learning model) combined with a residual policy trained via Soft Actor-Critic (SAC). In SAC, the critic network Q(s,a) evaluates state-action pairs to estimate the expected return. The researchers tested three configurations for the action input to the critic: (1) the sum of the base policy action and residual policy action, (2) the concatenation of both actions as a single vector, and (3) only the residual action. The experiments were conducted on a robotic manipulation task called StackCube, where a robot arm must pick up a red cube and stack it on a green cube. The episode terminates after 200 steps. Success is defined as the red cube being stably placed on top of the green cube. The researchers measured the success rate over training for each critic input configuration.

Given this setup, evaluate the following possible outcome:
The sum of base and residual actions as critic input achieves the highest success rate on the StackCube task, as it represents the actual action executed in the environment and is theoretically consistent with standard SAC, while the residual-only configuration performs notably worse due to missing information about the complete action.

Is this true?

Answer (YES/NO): YES